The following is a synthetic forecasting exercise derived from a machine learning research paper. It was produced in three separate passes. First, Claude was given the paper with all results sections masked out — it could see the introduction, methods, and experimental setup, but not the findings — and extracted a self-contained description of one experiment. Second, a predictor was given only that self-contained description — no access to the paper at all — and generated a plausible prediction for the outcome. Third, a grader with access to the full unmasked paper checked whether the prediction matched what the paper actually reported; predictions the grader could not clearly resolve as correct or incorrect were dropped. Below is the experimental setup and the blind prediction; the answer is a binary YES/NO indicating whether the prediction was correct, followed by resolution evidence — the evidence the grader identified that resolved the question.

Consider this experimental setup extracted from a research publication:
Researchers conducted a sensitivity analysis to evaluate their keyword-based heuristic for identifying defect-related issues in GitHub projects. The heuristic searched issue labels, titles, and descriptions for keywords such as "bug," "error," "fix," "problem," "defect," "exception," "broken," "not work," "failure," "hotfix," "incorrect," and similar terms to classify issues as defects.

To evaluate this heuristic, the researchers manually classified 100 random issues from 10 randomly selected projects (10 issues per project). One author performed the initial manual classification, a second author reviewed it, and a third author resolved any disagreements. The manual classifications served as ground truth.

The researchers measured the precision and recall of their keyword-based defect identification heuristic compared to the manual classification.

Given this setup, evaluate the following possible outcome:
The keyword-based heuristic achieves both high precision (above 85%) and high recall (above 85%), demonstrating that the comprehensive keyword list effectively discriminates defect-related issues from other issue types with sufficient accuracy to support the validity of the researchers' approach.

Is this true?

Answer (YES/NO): NO